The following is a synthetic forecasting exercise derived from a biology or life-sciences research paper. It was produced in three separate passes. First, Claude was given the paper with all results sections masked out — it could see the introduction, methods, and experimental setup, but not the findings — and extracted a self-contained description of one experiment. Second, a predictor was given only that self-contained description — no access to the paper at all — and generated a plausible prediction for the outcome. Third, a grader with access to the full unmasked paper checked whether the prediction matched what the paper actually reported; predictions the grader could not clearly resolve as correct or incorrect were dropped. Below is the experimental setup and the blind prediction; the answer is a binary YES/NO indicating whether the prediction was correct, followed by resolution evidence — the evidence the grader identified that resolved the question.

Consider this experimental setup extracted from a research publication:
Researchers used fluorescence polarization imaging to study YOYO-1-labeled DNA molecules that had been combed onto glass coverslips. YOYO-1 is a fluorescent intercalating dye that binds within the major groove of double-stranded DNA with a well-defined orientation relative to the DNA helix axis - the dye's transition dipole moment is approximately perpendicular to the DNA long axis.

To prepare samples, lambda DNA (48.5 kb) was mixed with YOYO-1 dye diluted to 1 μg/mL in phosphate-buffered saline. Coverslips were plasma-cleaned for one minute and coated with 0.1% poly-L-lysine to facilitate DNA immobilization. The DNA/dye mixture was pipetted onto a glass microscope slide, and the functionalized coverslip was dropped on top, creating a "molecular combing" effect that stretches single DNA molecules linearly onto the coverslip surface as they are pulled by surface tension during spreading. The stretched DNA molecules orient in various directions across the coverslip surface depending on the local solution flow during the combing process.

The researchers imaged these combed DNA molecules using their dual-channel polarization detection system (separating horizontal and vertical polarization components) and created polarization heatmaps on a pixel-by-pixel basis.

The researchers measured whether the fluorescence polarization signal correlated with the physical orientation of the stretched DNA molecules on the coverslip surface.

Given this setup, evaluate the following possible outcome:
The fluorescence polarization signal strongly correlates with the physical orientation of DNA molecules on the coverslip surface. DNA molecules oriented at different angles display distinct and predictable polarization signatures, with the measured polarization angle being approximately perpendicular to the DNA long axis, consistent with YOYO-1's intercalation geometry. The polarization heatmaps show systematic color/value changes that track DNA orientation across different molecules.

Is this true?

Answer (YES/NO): NO